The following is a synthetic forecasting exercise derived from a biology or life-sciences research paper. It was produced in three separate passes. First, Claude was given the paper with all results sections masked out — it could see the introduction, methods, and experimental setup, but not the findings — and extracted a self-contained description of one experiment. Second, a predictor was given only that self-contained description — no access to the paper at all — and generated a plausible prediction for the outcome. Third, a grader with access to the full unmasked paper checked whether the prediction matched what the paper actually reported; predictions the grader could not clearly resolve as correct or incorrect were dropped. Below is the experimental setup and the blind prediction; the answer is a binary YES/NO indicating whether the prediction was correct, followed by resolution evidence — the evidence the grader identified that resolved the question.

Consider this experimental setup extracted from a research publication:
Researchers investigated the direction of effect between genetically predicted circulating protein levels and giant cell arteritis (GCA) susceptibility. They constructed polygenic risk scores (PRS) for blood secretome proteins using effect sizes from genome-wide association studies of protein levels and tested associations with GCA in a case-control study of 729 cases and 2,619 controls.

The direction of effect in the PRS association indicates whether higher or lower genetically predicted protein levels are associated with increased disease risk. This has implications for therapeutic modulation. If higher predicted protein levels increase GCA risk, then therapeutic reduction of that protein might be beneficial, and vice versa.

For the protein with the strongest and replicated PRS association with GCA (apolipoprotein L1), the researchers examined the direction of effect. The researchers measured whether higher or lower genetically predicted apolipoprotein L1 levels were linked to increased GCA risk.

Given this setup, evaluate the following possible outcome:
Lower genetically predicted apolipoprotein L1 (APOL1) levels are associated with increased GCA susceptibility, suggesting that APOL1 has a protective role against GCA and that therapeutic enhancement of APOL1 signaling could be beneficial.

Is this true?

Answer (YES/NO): YES